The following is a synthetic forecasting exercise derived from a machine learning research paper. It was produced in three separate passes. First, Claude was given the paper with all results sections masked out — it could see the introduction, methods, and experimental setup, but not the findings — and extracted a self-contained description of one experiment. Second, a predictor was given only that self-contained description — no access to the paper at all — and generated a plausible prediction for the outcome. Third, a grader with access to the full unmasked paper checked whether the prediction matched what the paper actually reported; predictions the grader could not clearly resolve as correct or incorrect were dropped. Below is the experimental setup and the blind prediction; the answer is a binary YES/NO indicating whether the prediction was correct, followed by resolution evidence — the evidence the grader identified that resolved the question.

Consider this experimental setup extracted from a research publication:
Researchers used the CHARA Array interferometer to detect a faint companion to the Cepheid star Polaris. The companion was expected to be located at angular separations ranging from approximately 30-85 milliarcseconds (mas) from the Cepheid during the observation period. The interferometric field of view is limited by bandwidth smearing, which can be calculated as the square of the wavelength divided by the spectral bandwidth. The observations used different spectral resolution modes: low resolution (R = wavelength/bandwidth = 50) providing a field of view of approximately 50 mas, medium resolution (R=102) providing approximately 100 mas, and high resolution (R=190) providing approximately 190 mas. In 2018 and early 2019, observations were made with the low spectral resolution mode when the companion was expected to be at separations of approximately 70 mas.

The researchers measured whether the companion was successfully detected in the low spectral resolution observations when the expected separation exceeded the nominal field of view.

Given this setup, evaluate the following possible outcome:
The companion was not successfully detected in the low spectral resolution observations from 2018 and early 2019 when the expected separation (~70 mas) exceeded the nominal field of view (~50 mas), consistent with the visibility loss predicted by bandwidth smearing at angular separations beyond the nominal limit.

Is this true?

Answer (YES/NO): YES